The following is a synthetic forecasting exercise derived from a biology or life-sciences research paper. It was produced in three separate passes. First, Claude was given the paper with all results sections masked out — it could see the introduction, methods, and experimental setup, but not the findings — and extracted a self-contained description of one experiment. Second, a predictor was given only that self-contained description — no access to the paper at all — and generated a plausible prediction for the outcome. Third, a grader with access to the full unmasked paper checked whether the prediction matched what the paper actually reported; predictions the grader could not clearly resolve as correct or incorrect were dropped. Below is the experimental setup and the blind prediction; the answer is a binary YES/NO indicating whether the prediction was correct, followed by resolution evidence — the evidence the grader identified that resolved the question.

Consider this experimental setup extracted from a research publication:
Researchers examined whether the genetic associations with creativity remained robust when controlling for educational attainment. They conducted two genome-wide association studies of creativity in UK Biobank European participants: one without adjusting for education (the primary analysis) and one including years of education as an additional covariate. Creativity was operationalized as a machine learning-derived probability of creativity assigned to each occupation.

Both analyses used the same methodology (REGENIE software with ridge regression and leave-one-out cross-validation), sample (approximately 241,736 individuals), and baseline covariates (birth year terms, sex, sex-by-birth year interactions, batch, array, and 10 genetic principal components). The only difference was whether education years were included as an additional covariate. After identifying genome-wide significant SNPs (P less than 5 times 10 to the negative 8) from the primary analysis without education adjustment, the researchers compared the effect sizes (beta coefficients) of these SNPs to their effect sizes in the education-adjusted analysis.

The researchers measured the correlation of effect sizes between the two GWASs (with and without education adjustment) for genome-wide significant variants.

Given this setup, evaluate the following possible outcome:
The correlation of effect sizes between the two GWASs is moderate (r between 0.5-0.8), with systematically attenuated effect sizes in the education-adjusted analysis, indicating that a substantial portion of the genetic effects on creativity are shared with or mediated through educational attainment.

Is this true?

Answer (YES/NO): NO